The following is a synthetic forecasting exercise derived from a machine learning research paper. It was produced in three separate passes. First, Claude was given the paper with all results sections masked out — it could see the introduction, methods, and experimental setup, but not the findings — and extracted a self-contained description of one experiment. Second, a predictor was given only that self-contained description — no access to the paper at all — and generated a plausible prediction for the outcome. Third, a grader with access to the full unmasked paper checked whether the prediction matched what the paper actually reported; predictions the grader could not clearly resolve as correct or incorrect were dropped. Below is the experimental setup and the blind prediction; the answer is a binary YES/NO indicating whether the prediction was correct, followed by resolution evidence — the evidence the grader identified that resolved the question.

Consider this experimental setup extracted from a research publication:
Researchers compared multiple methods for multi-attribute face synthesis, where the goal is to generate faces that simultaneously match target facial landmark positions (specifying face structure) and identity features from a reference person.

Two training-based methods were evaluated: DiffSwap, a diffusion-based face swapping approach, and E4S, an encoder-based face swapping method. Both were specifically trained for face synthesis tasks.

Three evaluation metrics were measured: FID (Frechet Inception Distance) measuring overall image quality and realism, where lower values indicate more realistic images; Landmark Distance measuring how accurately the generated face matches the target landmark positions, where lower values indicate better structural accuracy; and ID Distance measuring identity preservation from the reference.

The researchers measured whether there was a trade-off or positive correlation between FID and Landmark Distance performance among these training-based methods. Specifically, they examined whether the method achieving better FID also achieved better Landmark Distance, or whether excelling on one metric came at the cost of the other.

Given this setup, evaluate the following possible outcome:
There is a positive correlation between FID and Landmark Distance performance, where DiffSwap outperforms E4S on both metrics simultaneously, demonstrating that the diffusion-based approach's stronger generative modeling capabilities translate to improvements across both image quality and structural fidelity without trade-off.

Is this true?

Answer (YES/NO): NO